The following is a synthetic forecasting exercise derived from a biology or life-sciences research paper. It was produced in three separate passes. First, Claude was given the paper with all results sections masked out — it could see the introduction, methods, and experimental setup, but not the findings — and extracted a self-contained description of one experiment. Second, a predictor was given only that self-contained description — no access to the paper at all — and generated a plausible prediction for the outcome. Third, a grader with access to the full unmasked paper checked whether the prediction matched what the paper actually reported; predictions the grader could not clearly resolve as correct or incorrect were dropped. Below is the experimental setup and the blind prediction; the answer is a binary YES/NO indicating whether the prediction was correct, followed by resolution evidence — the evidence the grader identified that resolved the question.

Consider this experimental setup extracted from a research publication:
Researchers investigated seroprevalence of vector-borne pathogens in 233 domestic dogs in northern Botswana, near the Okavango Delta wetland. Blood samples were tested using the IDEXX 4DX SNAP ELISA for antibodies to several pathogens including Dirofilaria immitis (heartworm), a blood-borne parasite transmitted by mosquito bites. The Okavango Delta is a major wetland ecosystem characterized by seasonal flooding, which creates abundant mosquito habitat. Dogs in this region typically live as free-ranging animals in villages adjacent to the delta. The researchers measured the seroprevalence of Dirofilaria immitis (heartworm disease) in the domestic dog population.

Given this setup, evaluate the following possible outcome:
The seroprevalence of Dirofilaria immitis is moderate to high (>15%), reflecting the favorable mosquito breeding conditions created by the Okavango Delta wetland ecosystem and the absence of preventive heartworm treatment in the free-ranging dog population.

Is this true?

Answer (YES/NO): NO